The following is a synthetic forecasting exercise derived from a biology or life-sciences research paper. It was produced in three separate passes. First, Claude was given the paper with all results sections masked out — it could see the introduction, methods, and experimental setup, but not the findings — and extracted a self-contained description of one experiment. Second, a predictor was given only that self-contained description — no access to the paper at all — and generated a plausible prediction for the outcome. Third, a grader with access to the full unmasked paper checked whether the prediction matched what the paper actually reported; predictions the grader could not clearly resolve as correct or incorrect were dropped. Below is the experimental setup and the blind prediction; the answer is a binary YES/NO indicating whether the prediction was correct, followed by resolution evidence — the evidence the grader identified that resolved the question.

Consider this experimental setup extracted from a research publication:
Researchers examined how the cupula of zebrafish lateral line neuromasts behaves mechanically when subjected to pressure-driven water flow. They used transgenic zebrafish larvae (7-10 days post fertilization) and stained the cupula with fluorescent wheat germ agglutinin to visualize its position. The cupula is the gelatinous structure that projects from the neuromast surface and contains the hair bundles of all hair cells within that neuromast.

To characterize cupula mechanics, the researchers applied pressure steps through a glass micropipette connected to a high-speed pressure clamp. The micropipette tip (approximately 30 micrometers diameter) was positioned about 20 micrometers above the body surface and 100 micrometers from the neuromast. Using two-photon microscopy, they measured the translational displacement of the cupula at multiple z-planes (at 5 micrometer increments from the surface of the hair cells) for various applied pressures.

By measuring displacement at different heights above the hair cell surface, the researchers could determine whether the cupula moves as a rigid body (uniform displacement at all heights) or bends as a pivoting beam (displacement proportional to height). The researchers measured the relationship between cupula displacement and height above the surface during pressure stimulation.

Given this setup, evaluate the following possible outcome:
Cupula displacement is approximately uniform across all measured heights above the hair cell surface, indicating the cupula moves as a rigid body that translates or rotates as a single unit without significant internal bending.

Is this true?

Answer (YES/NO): NO